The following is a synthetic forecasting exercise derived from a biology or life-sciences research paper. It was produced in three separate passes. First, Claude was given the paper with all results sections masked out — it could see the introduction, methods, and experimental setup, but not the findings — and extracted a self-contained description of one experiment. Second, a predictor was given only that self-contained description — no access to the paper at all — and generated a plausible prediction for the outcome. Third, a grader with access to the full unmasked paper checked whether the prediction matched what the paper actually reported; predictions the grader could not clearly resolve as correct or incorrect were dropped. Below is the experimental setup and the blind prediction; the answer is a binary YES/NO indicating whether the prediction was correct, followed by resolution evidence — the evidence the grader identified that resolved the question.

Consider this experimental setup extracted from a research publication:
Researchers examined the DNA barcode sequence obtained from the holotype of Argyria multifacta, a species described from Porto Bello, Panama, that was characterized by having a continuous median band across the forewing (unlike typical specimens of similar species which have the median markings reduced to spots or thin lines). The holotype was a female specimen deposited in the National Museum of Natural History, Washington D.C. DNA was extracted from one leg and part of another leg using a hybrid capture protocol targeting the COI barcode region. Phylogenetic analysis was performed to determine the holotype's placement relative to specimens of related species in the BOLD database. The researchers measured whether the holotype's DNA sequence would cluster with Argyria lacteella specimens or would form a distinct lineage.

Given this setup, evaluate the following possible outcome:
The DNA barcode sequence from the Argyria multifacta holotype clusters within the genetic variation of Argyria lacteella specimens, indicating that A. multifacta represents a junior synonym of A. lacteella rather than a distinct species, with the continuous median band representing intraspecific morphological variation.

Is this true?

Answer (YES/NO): YES